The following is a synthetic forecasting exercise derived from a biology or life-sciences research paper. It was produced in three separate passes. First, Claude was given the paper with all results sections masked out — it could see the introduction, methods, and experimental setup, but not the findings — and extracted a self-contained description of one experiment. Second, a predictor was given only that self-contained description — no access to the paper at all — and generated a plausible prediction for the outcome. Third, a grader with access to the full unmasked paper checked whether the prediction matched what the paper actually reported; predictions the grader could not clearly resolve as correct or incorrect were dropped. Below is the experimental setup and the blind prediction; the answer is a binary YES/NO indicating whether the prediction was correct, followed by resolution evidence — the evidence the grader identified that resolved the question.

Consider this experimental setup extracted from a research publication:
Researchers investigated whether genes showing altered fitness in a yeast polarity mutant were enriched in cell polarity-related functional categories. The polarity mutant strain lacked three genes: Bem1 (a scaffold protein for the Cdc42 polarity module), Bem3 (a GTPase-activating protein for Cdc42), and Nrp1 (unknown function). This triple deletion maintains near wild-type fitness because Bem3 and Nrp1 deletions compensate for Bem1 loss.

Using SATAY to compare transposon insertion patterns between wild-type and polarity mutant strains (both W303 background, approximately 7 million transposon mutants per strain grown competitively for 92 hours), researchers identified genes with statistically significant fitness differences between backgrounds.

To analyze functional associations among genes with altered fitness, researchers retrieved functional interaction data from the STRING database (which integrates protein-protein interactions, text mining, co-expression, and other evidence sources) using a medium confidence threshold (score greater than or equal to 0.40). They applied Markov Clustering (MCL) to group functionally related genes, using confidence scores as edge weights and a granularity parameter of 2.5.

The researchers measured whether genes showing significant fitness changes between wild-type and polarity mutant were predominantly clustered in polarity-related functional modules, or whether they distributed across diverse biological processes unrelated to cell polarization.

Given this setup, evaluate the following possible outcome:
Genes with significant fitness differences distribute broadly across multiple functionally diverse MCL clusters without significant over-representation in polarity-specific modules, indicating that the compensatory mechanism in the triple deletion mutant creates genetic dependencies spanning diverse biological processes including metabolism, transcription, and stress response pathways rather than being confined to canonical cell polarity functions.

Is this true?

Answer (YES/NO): YES